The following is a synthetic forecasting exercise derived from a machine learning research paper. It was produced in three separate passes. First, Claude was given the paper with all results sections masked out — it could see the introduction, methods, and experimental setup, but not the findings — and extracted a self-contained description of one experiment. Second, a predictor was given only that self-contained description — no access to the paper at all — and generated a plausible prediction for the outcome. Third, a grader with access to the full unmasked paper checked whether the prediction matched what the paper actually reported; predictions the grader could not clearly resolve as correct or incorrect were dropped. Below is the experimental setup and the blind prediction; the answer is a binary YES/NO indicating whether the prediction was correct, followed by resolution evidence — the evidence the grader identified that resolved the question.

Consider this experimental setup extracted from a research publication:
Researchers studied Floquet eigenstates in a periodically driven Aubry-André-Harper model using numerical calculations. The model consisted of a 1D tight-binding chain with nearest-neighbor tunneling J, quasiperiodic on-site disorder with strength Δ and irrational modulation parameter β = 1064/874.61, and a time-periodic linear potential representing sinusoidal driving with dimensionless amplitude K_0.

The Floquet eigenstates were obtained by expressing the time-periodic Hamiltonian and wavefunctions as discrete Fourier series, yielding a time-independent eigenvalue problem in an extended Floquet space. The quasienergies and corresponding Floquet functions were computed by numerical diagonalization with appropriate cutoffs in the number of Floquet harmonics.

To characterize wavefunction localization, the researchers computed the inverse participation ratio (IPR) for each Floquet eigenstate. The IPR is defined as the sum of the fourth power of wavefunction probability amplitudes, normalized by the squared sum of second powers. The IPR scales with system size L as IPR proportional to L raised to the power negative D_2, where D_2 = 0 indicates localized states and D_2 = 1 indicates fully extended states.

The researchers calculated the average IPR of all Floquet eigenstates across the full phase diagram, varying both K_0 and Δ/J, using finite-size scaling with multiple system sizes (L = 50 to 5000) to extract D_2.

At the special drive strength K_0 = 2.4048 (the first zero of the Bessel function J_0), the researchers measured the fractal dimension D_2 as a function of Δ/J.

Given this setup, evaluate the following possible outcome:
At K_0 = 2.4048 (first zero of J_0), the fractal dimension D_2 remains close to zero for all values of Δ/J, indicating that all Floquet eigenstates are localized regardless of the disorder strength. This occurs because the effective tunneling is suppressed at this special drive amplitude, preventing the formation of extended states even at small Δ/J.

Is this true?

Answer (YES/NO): YES